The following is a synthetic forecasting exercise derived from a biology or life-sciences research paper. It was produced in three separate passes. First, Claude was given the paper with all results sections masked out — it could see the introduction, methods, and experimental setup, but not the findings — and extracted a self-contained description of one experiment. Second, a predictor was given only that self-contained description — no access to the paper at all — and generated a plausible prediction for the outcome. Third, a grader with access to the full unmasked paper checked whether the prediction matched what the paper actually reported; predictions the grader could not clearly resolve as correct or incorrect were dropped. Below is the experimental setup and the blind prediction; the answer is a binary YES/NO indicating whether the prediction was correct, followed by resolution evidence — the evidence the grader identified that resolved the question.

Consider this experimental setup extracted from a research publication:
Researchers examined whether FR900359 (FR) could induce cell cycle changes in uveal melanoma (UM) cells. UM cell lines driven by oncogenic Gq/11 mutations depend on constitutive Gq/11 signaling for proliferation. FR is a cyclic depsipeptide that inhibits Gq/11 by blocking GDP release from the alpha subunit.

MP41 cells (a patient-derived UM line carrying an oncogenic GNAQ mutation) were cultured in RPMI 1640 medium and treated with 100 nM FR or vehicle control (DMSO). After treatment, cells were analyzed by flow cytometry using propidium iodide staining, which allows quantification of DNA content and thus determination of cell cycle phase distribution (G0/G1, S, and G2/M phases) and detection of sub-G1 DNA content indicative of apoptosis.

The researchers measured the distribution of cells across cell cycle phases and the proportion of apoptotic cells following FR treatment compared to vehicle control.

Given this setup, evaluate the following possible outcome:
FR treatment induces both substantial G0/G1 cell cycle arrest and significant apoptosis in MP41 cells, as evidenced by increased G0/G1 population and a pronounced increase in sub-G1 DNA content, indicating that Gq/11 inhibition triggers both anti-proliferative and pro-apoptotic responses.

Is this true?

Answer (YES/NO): NO